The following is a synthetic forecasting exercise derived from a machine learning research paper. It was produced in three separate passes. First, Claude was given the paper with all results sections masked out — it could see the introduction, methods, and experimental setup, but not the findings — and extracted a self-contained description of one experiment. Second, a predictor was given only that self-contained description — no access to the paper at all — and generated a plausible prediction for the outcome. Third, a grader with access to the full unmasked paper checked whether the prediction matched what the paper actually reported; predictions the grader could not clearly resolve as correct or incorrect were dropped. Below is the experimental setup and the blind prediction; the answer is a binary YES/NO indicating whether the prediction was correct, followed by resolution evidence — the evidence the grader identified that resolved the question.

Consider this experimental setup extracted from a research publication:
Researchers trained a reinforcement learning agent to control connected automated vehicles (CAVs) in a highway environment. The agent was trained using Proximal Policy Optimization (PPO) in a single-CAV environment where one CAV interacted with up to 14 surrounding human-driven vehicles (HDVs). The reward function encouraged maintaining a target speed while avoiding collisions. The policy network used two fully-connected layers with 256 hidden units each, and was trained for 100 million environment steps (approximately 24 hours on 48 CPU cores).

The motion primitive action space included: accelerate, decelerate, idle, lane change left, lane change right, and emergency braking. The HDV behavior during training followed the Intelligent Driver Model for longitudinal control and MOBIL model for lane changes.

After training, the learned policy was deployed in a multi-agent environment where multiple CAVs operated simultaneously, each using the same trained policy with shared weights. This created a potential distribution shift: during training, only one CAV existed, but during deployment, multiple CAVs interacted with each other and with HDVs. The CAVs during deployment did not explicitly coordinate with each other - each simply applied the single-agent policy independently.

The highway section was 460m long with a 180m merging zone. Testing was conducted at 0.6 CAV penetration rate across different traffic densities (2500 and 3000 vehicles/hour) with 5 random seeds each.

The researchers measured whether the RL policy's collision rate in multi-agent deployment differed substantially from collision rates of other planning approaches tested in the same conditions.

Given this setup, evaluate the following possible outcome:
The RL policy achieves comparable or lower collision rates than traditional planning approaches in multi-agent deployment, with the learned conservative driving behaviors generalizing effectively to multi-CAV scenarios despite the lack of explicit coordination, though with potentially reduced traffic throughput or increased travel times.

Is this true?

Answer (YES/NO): NO